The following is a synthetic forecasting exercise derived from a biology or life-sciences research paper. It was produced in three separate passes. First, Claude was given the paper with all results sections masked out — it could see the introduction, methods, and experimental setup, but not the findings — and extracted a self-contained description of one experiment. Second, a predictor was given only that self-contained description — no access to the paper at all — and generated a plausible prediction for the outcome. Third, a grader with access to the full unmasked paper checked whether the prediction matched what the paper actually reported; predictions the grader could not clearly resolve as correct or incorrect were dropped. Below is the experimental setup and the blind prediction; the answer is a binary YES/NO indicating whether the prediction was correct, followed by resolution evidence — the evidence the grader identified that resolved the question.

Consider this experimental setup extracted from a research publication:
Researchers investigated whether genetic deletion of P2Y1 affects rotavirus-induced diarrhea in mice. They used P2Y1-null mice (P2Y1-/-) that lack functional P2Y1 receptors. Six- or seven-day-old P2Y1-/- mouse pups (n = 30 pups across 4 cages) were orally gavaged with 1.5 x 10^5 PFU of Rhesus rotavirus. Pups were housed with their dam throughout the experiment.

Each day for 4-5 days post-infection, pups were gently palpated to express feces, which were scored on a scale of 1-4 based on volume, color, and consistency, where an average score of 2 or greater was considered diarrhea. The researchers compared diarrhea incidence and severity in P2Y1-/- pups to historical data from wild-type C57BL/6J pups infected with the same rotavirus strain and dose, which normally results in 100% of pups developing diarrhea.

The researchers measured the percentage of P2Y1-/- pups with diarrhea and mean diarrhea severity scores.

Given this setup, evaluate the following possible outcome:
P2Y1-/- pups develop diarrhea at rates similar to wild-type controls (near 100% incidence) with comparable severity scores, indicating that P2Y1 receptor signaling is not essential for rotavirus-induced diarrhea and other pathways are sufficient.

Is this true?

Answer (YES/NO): YES